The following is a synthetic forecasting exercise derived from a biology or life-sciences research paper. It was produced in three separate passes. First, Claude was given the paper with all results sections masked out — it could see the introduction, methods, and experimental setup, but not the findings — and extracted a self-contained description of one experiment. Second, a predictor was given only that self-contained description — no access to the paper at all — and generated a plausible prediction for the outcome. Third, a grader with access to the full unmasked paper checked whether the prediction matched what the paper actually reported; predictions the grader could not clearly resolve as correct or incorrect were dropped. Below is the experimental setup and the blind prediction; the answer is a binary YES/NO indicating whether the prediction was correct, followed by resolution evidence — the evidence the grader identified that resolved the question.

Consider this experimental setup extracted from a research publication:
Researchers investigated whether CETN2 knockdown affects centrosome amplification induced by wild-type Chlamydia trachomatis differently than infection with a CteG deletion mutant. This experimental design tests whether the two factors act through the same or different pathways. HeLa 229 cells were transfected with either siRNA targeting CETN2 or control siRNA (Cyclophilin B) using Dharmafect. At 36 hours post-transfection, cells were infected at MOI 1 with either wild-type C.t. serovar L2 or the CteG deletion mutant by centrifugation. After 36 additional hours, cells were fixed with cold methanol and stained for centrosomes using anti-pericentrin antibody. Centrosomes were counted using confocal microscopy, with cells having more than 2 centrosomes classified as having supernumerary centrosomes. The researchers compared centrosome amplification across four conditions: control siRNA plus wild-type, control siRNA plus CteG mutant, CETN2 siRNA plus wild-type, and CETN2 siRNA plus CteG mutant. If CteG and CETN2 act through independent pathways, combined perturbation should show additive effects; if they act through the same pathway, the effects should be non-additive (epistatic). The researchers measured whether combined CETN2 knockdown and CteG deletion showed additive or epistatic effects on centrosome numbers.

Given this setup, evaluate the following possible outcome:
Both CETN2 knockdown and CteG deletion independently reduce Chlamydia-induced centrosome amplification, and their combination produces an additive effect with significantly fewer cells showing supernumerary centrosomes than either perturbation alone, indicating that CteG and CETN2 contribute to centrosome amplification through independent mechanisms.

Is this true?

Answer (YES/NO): NO